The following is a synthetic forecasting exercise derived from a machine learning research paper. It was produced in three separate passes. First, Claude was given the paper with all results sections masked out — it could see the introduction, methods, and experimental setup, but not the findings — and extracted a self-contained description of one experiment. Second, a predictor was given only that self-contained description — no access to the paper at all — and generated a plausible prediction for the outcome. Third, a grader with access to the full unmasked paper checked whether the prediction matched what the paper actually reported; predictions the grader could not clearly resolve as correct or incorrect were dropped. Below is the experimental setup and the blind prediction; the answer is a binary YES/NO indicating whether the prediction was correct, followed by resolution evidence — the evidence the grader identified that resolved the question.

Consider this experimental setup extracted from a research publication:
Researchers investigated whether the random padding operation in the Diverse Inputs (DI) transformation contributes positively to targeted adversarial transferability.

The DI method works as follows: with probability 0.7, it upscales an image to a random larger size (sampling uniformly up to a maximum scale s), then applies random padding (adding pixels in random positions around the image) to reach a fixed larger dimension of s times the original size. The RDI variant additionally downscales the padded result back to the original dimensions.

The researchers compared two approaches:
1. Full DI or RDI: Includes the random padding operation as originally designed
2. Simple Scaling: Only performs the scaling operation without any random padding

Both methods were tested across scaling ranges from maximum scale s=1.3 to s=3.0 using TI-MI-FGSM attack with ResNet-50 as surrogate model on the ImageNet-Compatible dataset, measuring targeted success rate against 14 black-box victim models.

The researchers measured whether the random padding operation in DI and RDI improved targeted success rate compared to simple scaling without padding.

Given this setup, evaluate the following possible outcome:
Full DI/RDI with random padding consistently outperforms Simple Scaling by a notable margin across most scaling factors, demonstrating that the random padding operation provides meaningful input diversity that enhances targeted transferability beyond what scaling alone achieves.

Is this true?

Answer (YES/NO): NO